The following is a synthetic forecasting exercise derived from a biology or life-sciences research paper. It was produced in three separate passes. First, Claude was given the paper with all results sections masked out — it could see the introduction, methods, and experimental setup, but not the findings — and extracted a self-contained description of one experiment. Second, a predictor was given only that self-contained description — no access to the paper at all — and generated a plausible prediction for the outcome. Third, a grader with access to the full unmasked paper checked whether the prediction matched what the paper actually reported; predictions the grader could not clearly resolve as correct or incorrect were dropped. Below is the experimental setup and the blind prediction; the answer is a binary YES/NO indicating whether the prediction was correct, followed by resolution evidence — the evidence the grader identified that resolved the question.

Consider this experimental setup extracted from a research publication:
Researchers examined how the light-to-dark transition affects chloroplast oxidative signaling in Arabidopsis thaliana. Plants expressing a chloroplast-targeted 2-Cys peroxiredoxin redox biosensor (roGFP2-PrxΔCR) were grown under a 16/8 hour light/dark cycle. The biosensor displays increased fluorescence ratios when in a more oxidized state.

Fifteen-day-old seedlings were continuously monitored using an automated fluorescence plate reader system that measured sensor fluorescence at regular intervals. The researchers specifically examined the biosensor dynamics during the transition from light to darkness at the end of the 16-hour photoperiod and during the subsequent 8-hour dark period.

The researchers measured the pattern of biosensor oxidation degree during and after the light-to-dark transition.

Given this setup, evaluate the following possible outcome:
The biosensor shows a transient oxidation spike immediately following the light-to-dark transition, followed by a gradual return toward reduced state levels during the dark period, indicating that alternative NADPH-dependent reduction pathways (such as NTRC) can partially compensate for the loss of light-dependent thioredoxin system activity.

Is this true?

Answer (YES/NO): NO